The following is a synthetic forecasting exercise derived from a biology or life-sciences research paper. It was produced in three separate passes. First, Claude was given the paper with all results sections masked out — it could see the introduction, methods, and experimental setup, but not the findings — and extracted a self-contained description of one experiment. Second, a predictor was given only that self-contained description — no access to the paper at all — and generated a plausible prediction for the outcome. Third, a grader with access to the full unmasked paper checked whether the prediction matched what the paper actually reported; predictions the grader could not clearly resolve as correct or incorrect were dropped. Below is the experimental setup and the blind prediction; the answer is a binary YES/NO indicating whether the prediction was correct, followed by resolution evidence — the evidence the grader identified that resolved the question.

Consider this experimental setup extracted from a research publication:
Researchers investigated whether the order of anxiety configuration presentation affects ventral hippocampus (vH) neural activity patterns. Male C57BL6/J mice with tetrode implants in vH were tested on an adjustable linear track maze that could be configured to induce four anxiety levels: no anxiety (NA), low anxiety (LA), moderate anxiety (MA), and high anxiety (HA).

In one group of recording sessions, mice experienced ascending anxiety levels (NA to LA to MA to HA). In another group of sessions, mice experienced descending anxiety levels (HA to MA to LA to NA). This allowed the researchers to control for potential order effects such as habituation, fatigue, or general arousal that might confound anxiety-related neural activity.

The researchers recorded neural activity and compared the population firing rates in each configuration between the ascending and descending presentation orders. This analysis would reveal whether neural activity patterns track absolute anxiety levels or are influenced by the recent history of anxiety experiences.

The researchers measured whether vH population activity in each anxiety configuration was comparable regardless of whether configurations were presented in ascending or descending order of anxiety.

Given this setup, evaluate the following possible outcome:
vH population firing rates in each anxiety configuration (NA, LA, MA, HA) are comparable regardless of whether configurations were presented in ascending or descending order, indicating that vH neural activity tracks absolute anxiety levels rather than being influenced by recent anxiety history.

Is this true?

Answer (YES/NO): YES